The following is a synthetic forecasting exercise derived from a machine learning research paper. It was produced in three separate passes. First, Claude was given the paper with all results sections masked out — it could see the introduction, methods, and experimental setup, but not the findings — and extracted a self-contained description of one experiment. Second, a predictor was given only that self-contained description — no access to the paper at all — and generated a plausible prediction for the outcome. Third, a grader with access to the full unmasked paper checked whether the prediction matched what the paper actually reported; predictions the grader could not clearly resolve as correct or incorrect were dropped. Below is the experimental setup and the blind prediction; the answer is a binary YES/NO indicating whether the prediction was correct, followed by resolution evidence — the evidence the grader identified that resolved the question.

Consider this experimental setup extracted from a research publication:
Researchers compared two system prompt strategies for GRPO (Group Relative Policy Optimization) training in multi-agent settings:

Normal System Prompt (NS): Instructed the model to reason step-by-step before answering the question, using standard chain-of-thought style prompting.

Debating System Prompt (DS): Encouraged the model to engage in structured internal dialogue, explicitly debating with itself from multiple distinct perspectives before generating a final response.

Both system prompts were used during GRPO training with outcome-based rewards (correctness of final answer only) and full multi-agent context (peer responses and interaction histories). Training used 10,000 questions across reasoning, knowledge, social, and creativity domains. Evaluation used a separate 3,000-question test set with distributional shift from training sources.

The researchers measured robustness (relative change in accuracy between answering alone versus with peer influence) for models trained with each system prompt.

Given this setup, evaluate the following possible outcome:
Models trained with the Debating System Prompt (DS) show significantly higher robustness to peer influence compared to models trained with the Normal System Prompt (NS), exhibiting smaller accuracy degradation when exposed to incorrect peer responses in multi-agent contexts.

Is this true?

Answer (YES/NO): NO